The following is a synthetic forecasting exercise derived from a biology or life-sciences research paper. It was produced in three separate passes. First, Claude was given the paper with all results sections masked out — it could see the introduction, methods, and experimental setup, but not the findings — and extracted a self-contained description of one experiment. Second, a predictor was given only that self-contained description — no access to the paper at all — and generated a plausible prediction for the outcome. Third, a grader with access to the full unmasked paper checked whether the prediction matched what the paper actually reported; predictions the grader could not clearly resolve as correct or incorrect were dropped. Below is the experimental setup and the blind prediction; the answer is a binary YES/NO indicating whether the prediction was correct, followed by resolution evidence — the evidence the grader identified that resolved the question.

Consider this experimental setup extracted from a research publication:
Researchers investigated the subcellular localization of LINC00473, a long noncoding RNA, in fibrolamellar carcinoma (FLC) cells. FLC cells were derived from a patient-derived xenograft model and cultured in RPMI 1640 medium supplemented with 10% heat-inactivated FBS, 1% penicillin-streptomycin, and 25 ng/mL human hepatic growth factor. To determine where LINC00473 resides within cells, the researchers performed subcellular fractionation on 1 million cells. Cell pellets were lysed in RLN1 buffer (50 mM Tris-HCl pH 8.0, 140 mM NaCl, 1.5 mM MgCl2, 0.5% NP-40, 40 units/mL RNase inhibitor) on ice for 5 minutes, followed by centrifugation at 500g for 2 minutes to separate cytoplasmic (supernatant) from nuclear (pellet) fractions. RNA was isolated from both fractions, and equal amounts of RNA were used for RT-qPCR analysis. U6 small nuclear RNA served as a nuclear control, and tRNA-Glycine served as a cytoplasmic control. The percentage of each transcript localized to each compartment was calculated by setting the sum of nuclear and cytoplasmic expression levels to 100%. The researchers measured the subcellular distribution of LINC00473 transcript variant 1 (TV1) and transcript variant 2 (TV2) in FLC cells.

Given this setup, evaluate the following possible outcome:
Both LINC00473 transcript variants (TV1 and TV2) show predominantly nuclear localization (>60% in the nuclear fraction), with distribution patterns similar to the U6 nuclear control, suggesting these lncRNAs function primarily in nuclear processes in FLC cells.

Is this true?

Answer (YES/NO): NO